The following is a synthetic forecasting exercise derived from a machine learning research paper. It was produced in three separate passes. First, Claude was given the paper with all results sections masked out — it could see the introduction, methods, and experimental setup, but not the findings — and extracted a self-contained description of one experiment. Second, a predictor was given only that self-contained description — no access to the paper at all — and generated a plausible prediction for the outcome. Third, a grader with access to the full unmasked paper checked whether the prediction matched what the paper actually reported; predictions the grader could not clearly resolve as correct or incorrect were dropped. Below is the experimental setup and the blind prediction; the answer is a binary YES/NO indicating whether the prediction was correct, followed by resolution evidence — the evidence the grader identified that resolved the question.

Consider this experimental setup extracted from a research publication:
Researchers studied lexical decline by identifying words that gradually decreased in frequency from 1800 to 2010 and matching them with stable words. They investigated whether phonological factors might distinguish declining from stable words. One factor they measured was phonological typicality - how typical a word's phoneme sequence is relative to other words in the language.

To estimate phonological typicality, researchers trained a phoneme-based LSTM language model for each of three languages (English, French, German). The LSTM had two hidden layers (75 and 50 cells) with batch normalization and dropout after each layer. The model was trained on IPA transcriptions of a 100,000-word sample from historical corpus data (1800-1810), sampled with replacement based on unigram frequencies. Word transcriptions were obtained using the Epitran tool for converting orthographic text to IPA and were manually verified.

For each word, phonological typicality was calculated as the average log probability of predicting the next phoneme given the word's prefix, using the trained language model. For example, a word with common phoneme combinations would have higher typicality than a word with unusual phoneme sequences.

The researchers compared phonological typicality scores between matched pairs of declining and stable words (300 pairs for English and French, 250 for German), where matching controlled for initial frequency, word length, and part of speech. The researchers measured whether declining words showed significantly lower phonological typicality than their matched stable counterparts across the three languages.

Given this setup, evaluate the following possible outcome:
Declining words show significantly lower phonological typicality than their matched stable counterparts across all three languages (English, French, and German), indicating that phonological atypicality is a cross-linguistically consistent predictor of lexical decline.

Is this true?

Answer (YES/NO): YES